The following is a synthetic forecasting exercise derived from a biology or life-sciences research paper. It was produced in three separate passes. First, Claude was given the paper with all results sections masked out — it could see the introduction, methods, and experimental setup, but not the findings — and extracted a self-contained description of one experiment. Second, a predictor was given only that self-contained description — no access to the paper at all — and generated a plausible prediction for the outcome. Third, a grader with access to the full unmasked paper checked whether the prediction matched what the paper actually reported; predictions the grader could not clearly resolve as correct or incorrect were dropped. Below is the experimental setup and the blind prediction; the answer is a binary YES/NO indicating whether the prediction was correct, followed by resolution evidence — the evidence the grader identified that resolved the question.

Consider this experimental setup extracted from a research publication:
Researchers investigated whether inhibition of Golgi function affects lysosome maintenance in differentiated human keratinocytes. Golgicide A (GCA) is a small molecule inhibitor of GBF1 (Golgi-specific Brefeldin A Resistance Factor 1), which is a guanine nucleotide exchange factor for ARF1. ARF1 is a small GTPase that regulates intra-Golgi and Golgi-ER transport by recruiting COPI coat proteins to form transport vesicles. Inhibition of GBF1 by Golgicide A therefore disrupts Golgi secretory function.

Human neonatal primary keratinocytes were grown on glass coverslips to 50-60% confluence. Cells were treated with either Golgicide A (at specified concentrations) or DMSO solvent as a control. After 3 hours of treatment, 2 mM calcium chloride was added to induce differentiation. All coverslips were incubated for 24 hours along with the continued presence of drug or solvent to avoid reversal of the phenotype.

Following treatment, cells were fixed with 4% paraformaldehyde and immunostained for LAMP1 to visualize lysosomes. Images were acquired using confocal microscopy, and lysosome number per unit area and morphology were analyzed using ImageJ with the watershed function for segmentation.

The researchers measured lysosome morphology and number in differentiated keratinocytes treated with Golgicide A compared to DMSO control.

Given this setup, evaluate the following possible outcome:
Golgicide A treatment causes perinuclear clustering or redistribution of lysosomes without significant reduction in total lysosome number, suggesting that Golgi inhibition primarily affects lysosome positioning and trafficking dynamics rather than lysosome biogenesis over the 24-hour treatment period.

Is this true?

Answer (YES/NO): NO